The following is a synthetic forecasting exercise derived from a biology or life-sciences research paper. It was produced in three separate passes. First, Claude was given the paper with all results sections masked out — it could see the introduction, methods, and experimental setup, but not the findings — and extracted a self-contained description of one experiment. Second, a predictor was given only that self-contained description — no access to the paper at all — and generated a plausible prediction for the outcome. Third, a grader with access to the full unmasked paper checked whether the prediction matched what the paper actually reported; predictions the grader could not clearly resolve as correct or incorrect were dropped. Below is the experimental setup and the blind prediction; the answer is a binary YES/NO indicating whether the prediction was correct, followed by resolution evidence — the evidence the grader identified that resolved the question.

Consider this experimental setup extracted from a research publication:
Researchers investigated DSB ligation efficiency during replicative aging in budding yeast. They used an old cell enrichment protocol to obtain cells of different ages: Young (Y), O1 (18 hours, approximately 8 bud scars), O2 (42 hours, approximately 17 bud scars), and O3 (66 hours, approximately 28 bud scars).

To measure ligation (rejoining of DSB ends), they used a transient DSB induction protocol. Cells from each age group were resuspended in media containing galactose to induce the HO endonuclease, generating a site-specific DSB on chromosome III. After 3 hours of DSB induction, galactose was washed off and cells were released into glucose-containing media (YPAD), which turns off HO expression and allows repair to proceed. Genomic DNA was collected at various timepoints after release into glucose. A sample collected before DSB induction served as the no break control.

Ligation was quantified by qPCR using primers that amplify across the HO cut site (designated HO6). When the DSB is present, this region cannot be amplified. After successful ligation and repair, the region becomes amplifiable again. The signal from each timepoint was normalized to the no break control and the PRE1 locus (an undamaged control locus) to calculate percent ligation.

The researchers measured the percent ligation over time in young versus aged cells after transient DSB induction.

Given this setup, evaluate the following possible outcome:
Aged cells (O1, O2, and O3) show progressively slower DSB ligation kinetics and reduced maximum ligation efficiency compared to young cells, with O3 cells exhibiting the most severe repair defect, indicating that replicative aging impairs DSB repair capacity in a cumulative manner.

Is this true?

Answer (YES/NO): NO